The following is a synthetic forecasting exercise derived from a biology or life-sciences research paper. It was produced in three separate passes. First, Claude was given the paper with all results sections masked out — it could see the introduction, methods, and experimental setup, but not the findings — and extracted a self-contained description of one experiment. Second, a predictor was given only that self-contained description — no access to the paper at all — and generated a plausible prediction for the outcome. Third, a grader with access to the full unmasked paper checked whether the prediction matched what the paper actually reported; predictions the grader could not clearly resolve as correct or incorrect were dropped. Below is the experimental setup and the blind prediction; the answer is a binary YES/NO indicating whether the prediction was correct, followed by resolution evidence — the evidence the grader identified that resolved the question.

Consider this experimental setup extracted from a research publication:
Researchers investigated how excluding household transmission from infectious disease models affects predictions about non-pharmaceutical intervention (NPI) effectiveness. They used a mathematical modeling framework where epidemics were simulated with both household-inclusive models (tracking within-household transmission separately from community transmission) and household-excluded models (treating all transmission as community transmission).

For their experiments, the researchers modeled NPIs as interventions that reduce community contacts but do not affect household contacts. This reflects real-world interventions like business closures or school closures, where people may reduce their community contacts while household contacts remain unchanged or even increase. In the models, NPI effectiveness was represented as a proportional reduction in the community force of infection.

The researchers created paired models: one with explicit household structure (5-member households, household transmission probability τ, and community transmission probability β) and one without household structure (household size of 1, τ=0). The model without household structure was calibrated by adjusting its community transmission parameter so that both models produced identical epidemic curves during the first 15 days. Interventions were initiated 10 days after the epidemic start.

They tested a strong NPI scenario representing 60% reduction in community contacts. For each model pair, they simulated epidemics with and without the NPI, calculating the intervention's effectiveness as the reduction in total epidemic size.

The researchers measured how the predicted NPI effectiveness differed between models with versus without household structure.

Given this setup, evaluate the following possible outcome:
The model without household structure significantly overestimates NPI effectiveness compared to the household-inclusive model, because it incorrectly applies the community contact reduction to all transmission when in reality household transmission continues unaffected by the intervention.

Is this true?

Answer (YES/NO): NO